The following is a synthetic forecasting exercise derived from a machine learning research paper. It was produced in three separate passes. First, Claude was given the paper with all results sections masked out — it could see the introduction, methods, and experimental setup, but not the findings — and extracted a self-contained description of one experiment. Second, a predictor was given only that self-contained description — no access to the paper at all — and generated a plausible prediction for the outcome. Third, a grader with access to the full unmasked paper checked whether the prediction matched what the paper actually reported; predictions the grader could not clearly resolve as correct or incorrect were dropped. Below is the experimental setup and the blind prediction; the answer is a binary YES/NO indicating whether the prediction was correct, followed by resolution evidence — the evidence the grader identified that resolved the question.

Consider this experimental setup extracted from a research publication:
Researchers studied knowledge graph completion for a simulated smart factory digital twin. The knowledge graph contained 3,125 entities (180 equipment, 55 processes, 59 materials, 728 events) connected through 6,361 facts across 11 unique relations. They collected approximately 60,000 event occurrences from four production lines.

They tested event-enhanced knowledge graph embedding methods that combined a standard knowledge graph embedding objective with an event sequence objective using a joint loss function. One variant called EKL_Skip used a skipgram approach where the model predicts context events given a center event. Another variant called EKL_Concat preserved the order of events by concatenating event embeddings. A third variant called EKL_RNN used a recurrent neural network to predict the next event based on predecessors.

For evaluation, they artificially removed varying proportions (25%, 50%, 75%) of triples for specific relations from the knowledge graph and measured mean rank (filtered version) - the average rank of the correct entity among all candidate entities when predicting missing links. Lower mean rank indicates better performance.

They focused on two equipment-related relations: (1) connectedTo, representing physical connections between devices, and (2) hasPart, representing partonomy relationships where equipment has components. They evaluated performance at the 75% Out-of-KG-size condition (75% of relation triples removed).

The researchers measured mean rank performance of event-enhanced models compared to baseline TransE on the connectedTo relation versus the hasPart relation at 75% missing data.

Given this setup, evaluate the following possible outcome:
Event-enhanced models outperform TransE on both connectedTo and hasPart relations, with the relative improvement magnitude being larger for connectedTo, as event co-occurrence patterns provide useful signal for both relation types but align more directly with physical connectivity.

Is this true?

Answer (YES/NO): NO